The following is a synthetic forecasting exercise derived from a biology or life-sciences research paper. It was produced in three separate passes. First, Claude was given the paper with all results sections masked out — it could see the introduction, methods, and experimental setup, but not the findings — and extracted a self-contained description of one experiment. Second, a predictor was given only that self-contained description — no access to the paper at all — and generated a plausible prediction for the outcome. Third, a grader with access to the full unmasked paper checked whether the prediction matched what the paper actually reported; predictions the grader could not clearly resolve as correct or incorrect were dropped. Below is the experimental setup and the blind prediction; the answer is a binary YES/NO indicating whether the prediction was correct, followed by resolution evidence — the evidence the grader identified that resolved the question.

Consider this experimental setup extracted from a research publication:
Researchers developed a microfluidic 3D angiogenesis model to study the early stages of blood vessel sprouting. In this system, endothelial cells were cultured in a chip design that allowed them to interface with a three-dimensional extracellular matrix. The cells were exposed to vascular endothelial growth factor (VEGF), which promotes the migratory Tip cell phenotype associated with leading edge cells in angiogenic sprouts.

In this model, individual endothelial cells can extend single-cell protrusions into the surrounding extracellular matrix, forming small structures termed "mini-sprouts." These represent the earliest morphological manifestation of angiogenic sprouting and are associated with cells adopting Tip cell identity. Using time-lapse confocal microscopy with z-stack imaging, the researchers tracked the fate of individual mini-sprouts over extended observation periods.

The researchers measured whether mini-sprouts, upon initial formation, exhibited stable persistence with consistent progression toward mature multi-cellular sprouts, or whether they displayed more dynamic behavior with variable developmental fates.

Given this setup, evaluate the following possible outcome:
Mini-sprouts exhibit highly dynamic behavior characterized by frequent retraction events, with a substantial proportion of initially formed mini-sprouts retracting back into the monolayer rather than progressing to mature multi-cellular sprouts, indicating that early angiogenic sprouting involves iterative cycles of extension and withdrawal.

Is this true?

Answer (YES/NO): YES